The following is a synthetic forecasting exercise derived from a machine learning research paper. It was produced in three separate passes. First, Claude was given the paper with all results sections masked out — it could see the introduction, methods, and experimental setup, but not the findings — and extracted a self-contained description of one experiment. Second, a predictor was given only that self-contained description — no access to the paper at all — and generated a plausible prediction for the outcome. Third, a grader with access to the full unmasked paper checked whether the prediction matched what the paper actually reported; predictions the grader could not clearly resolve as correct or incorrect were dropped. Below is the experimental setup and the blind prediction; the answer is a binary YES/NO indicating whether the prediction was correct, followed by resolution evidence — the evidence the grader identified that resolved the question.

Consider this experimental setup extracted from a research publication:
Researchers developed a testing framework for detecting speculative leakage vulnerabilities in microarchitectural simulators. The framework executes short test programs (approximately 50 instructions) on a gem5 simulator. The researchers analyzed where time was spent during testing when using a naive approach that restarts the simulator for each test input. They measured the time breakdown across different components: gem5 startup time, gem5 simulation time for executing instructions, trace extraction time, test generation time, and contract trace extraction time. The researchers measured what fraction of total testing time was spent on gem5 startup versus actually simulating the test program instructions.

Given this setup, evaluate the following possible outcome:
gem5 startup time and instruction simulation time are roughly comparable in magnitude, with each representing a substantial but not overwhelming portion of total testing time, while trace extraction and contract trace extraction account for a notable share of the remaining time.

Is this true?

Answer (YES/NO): NO